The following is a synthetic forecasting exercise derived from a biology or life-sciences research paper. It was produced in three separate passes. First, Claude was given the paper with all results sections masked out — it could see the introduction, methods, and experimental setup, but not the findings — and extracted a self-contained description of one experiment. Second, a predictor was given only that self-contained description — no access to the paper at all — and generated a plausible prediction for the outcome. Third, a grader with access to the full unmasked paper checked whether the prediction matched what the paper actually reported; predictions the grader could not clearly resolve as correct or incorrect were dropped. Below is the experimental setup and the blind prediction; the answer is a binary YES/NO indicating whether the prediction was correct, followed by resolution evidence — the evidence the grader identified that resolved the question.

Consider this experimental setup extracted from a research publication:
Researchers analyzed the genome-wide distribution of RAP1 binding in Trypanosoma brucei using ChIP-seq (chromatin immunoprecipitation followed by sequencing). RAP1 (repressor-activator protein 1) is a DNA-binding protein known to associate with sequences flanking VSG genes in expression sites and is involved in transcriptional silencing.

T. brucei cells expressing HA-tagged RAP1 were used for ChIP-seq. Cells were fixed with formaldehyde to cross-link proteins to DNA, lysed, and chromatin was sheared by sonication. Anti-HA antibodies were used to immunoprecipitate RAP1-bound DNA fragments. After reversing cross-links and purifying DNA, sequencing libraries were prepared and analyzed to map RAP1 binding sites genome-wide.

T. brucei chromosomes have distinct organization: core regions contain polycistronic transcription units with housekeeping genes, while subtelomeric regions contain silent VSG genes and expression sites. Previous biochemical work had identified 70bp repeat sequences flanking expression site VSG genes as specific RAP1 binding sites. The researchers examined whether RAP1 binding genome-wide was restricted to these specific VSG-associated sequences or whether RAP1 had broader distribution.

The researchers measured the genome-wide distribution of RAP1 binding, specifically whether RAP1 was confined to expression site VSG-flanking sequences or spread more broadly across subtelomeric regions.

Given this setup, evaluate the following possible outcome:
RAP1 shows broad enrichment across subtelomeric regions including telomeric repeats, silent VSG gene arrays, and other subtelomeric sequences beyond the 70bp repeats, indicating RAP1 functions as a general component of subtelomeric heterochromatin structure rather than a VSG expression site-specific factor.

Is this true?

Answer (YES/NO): YES